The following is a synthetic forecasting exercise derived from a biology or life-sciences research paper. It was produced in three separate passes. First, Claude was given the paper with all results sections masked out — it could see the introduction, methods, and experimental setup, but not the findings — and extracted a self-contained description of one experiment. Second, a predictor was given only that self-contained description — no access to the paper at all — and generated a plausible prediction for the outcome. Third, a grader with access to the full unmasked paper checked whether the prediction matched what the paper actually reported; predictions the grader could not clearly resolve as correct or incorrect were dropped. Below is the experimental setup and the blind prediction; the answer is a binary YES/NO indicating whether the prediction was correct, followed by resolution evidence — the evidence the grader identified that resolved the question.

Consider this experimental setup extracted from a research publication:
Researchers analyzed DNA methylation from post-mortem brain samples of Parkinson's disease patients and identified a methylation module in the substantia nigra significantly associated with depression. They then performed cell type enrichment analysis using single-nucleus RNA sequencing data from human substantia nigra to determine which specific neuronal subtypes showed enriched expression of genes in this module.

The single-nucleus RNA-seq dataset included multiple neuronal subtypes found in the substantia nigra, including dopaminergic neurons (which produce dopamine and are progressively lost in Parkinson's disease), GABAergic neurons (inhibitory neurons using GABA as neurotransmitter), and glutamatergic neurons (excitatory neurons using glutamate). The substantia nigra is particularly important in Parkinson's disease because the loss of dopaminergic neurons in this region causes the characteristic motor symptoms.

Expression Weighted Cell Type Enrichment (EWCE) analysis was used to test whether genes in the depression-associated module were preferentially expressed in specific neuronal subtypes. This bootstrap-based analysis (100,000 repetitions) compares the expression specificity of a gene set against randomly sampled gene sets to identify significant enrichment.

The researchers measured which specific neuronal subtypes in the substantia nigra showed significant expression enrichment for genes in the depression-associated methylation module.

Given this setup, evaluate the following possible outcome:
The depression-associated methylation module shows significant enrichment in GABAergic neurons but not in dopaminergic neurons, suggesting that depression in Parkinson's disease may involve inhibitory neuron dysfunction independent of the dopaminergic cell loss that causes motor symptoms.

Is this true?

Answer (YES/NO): NO